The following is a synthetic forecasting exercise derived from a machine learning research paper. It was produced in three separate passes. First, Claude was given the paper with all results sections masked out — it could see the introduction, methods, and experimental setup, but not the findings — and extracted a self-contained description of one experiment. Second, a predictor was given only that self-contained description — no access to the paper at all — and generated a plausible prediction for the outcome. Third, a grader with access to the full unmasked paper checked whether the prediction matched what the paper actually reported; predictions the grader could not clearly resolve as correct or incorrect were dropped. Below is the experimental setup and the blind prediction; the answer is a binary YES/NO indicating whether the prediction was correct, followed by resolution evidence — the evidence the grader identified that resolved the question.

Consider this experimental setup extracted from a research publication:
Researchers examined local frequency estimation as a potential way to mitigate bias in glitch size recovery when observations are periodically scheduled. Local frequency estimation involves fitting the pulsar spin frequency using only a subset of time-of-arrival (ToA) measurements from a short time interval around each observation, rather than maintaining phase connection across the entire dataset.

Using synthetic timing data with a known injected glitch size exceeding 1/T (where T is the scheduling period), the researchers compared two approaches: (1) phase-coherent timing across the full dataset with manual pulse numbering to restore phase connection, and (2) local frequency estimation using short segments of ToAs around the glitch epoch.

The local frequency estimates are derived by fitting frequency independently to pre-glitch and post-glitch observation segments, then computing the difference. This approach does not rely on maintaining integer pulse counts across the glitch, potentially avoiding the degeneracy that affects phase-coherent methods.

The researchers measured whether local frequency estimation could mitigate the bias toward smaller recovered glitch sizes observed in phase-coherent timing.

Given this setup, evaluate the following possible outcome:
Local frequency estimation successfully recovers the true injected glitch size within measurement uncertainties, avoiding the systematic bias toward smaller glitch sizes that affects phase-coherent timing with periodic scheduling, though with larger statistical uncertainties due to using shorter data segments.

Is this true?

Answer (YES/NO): YES